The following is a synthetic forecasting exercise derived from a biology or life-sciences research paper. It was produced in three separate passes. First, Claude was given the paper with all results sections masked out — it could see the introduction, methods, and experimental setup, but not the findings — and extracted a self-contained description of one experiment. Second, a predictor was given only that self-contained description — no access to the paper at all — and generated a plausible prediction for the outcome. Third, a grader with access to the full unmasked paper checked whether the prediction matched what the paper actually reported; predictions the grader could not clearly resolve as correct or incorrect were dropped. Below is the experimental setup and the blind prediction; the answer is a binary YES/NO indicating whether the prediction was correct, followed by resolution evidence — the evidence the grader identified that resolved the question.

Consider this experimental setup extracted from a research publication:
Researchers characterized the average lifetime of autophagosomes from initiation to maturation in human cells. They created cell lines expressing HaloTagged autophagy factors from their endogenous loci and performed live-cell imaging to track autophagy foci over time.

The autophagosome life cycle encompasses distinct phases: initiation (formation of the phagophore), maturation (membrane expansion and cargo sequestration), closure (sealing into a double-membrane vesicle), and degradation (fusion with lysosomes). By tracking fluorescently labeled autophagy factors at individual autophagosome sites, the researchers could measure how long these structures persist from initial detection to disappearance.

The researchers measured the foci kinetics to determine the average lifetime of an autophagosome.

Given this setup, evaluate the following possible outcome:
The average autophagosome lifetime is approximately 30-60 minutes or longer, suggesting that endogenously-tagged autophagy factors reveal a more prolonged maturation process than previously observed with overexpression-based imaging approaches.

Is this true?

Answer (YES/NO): NO